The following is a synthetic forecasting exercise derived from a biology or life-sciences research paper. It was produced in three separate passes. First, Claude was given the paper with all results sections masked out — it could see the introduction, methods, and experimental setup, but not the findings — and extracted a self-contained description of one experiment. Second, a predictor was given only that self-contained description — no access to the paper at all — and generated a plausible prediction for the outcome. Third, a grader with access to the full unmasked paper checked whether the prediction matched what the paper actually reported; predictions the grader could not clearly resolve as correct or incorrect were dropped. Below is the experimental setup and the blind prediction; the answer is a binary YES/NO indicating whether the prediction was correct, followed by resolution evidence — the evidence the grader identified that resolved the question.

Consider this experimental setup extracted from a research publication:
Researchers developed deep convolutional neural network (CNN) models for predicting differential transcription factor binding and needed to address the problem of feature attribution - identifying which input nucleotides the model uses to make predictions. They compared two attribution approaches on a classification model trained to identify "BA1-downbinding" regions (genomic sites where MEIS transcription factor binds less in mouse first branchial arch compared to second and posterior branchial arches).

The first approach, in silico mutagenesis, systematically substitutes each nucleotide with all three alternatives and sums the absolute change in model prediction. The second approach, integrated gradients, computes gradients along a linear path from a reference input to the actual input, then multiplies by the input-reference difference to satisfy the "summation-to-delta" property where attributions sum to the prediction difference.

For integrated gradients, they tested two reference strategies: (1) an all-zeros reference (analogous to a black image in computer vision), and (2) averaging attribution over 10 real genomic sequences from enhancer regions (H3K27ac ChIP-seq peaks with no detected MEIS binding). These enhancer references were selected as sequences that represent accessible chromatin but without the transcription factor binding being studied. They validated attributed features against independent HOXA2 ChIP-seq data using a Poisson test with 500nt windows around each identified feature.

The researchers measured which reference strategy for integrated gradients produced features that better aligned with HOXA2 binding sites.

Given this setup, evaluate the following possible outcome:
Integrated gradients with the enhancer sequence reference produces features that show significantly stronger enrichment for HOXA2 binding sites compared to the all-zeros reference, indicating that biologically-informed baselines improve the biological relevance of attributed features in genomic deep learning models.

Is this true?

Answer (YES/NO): NO